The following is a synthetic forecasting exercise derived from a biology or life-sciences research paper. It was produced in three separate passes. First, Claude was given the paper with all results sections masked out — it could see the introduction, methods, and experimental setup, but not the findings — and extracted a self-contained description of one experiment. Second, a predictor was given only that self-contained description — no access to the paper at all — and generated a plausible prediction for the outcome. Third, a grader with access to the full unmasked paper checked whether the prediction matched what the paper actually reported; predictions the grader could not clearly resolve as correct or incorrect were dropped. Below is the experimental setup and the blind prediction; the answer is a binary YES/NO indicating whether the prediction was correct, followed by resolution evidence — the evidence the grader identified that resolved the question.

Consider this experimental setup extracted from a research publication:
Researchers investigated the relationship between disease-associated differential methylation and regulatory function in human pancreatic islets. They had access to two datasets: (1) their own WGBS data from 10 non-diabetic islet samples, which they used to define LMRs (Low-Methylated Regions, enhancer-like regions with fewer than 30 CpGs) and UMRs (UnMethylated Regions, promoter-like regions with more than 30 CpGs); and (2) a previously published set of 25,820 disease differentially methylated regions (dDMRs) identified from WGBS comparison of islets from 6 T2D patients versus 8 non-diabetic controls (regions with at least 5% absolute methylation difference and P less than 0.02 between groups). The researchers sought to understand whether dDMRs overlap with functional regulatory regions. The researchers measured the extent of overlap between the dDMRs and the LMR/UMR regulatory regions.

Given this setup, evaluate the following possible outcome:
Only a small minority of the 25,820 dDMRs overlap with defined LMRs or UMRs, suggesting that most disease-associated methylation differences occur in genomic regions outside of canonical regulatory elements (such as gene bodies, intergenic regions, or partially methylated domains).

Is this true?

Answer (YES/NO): YES